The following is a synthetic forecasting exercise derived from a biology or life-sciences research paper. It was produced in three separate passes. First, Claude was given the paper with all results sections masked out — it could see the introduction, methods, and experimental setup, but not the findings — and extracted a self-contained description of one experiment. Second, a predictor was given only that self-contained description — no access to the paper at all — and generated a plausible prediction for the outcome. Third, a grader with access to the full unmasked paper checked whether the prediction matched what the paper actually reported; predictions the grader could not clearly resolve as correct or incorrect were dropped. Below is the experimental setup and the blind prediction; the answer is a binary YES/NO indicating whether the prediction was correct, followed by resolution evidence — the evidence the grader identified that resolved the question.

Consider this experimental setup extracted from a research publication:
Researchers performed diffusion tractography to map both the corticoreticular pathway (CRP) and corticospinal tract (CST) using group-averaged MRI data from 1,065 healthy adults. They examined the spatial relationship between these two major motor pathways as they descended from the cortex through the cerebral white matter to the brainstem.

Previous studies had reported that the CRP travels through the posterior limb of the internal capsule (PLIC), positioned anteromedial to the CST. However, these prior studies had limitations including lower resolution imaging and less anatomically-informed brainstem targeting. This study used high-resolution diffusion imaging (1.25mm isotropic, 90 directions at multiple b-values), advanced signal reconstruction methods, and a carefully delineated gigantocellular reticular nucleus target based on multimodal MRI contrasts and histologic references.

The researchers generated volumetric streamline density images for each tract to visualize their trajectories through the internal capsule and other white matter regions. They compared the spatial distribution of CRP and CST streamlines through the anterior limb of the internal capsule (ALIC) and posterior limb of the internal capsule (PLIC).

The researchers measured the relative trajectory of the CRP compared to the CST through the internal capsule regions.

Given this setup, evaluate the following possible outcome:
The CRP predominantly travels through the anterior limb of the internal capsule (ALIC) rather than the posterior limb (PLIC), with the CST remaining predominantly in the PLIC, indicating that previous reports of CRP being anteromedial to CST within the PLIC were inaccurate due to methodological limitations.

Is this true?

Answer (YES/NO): NO